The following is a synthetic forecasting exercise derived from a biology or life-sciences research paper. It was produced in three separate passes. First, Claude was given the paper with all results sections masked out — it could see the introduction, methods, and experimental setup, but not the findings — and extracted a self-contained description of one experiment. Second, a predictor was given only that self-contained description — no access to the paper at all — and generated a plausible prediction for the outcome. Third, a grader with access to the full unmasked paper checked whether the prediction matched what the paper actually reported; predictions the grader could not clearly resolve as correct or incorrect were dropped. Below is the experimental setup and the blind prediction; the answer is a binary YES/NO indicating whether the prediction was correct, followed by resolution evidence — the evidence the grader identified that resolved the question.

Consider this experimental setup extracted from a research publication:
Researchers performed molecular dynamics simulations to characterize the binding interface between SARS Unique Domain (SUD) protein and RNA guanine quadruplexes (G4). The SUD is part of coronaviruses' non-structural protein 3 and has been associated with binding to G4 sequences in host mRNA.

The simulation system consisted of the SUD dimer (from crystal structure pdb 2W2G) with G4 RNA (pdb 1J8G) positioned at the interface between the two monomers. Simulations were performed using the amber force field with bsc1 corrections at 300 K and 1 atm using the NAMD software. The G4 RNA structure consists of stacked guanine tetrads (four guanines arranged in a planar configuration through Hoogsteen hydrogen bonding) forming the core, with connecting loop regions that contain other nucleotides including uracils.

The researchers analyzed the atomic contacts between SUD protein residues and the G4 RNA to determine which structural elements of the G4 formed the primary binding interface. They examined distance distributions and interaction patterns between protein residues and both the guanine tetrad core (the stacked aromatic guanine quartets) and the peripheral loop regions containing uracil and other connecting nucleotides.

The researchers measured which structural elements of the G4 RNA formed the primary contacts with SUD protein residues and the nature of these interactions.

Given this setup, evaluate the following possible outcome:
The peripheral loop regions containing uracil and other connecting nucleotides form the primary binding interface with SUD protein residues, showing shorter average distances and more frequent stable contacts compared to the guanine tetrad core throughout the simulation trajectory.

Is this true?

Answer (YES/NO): NO